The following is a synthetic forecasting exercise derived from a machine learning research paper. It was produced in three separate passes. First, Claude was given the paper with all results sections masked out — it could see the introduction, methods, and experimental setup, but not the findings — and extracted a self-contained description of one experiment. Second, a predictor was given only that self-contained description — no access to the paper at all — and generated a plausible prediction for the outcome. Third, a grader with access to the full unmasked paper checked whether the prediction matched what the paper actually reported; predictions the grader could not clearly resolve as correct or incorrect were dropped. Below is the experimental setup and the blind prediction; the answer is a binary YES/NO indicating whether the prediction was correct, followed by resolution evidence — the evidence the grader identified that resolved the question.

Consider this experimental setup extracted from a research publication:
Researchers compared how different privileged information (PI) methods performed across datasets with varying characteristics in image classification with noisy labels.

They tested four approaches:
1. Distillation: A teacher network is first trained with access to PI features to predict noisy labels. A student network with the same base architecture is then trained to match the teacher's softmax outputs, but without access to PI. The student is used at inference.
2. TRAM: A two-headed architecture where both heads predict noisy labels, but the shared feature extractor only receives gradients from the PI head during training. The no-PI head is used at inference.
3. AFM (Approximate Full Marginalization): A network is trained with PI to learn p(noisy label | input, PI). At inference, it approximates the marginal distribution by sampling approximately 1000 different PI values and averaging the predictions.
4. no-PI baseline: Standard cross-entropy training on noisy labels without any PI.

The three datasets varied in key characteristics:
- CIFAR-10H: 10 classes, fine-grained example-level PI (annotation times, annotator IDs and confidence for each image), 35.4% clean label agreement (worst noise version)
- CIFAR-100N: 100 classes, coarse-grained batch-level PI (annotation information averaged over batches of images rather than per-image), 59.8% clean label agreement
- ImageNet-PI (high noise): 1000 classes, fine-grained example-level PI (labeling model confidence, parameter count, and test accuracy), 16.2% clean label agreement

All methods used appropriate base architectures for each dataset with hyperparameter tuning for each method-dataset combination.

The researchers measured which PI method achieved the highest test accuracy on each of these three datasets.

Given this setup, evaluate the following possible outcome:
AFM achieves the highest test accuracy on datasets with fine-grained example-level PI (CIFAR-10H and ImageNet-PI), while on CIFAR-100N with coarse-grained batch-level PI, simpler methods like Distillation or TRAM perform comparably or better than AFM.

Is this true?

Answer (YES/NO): NO